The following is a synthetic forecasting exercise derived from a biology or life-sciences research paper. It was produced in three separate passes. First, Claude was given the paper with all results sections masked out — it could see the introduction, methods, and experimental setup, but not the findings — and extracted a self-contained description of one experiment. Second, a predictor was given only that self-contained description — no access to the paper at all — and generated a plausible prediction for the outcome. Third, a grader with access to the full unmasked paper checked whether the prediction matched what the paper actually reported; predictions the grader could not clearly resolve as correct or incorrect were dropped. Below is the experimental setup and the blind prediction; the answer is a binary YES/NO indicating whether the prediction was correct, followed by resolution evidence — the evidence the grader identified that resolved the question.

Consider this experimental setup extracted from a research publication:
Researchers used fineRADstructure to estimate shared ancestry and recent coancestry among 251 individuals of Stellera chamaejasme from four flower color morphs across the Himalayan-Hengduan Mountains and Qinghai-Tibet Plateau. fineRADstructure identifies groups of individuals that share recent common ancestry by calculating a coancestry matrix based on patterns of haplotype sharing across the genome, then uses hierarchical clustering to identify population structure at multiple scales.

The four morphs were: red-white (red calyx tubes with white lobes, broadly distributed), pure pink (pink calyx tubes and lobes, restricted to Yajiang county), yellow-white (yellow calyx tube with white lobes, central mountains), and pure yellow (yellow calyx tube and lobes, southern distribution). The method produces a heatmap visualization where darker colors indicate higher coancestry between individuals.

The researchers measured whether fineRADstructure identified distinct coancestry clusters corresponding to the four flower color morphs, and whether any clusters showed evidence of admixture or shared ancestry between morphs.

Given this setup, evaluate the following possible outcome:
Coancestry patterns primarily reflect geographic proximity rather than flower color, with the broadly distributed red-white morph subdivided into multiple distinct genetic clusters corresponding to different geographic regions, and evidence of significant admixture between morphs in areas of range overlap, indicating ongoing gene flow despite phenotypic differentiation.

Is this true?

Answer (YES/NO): NO